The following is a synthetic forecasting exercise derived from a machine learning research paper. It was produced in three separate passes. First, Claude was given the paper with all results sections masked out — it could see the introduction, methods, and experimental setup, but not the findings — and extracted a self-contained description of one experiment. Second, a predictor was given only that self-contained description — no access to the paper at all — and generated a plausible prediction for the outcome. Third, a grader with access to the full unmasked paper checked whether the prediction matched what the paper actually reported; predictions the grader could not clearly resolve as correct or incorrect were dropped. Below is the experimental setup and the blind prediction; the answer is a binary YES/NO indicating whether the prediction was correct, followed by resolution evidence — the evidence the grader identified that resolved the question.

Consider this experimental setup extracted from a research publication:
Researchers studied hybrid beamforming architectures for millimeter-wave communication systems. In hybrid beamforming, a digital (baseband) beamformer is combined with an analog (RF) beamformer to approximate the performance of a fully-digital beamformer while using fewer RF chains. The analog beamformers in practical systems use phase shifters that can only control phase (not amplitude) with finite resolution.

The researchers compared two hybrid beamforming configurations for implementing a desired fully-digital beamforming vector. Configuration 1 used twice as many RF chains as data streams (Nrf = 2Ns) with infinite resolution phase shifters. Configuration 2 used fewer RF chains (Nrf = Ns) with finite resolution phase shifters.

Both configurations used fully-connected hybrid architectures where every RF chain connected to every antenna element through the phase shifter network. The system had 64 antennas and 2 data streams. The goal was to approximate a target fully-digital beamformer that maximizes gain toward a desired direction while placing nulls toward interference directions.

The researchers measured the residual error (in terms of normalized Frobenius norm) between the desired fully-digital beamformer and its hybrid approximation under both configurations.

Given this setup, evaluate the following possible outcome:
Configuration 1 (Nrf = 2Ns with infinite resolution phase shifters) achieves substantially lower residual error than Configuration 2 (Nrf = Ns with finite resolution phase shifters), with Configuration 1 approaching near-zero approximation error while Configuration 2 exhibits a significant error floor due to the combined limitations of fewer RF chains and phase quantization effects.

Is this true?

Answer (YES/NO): NO